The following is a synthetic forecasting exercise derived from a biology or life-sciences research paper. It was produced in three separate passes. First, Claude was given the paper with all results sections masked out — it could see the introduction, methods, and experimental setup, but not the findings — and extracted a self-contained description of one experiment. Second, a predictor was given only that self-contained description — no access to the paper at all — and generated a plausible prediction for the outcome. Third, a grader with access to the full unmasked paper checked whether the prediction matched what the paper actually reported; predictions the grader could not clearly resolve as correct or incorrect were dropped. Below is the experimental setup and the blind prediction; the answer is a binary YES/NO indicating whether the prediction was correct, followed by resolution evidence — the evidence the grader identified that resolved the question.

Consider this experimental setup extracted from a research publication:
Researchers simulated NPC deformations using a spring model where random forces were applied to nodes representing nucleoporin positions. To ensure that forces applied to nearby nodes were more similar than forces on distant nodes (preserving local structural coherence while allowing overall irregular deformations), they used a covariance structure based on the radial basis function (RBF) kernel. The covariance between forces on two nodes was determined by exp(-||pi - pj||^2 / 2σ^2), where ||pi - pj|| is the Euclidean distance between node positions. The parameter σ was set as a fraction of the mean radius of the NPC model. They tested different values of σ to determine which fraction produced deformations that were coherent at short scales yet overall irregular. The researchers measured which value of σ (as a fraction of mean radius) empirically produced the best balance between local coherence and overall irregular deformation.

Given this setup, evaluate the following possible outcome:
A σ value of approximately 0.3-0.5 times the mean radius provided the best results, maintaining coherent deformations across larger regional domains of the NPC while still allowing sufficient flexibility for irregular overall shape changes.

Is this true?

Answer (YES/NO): NO